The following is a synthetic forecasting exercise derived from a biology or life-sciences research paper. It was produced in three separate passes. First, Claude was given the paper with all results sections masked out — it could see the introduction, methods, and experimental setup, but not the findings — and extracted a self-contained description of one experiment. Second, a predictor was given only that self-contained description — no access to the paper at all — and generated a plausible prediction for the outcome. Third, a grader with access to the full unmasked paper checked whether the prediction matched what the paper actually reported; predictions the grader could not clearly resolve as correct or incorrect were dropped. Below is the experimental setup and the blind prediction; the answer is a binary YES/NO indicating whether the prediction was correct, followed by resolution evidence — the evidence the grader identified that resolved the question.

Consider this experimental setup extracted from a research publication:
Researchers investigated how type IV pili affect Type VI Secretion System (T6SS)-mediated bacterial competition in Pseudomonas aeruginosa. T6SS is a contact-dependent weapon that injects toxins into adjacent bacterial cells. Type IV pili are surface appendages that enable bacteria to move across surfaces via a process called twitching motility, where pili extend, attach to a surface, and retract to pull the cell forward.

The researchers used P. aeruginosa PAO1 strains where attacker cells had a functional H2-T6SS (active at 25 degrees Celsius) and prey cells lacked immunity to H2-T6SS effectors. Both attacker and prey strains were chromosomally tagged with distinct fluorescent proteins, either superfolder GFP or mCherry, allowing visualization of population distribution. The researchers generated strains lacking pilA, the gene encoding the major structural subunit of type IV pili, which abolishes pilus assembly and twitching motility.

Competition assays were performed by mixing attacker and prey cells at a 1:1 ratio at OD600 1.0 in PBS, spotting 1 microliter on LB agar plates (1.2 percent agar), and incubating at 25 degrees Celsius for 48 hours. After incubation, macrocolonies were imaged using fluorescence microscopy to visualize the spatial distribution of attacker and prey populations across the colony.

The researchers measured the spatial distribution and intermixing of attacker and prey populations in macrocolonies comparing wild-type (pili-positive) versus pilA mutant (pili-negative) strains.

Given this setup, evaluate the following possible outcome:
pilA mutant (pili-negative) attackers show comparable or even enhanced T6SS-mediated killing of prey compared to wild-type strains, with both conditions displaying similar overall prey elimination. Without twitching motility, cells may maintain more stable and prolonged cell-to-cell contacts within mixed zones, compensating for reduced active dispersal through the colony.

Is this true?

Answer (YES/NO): NO